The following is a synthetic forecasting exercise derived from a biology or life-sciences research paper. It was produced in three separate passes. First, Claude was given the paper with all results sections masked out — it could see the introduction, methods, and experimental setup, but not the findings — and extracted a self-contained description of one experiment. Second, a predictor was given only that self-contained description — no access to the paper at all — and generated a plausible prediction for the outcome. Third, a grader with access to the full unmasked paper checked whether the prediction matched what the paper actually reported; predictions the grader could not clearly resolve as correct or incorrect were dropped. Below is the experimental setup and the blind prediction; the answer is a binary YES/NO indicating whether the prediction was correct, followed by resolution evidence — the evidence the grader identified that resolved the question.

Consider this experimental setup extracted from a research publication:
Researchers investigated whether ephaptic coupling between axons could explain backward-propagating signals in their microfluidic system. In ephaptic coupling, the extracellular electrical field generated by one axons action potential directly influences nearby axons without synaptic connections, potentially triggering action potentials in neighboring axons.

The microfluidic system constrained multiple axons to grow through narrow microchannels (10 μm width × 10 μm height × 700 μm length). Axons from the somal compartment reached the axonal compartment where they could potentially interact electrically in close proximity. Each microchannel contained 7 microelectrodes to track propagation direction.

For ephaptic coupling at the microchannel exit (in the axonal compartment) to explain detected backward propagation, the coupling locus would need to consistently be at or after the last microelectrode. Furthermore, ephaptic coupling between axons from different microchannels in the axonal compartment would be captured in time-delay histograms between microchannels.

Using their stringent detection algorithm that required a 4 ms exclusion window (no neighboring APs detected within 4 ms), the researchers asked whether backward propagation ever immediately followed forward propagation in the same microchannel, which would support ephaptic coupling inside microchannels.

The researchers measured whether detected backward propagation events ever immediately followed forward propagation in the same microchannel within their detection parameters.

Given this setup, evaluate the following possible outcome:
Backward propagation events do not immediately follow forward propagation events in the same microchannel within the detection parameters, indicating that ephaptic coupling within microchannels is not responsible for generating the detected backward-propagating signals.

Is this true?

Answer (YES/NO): YES